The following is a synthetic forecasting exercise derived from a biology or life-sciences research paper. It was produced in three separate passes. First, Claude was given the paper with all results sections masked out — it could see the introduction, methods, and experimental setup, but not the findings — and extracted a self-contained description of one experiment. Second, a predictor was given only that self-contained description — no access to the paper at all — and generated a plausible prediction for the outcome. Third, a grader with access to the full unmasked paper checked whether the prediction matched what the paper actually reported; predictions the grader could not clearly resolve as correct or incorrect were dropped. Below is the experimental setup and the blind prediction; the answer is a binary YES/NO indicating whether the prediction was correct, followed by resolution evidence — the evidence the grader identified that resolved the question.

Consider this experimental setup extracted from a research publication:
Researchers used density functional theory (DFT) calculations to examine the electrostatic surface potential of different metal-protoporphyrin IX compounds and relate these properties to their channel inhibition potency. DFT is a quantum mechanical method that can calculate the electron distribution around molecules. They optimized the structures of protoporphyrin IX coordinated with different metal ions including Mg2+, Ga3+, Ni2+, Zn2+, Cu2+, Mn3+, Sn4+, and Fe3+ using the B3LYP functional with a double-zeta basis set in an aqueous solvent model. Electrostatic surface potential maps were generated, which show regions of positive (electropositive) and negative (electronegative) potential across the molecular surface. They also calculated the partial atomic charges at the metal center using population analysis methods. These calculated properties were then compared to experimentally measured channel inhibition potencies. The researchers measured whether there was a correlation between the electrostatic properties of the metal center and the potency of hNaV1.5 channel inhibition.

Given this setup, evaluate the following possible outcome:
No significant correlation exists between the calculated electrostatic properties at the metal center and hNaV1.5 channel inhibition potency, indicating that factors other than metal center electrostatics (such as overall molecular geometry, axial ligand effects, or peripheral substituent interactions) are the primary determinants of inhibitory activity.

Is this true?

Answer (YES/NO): NO